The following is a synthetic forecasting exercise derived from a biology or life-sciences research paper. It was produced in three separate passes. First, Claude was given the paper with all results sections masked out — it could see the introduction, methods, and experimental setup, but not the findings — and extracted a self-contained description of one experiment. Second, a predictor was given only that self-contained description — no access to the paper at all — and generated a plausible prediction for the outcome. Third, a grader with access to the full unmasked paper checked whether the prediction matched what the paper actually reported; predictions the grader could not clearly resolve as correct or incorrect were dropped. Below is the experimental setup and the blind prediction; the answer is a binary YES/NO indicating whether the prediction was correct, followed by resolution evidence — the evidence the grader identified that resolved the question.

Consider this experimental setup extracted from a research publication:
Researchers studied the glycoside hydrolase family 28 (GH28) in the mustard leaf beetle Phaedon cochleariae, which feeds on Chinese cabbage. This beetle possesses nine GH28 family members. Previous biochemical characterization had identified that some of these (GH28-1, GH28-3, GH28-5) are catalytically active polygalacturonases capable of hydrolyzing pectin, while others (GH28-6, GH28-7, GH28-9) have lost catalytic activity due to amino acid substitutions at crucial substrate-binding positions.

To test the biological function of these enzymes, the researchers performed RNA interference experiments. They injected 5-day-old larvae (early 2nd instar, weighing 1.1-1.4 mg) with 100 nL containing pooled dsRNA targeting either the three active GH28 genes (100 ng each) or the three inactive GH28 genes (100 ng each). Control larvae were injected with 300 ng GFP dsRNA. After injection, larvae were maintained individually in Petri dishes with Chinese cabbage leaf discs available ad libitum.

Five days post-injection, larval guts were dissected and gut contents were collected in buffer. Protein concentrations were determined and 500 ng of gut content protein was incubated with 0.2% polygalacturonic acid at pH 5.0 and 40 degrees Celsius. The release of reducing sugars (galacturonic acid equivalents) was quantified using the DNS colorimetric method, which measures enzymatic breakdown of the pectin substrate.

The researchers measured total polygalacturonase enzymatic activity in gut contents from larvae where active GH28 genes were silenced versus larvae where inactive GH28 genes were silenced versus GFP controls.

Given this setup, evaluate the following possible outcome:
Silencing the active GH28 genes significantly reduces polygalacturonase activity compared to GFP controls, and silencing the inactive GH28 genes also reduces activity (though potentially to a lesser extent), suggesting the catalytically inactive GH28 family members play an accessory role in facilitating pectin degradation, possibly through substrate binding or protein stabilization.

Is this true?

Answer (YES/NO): NO